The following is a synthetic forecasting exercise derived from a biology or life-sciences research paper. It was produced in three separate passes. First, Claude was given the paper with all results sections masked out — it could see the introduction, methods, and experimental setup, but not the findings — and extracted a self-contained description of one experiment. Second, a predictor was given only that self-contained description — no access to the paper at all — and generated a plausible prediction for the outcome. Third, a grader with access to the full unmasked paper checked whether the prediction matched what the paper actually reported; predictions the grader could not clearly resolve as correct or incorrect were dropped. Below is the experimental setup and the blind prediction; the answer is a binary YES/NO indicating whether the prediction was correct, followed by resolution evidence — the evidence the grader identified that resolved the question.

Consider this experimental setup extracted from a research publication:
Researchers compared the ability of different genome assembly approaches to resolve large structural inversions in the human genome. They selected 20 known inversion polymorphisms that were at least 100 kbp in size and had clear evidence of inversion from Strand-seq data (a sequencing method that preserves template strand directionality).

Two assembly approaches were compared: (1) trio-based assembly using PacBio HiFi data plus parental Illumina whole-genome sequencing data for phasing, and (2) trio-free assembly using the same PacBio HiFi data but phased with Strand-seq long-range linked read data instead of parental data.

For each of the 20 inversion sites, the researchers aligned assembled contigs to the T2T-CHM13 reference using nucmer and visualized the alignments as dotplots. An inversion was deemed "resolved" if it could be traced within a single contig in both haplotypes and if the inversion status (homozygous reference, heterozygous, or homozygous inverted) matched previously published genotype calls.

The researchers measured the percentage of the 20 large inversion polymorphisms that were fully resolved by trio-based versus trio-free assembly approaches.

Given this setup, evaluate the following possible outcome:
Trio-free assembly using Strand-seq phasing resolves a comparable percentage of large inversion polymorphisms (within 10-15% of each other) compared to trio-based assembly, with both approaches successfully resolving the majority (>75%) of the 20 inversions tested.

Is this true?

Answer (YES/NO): NO